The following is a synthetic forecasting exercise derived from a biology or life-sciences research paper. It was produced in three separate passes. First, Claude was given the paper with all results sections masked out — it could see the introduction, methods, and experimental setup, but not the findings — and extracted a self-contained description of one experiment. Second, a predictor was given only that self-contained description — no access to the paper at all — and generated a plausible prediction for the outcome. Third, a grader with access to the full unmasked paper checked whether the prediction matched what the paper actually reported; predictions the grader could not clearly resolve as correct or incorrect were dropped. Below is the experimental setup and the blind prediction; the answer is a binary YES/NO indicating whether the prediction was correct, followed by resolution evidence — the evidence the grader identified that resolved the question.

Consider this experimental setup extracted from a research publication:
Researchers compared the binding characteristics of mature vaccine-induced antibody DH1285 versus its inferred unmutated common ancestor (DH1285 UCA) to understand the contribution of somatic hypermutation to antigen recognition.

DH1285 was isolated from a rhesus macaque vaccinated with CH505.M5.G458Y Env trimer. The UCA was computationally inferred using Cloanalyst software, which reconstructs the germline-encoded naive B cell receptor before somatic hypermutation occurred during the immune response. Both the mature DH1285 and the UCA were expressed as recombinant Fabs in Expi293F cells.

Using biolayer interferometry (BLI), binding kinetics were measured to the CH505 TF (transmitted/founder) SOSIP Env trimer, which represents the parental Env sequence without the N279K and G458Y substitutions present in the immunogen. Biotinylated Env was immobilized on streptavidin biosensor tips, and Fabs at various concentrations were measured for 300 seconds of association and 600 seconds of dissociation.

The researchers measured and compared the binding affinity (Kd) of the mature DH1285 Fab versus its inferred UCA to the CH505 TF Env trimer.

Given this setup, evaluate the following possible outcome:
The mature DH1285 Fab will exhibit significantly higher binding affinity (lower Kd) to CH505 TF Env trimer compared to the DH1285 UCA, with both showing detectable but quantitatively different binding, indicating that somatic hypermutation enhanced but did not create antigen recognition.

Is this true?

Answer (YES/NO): NO